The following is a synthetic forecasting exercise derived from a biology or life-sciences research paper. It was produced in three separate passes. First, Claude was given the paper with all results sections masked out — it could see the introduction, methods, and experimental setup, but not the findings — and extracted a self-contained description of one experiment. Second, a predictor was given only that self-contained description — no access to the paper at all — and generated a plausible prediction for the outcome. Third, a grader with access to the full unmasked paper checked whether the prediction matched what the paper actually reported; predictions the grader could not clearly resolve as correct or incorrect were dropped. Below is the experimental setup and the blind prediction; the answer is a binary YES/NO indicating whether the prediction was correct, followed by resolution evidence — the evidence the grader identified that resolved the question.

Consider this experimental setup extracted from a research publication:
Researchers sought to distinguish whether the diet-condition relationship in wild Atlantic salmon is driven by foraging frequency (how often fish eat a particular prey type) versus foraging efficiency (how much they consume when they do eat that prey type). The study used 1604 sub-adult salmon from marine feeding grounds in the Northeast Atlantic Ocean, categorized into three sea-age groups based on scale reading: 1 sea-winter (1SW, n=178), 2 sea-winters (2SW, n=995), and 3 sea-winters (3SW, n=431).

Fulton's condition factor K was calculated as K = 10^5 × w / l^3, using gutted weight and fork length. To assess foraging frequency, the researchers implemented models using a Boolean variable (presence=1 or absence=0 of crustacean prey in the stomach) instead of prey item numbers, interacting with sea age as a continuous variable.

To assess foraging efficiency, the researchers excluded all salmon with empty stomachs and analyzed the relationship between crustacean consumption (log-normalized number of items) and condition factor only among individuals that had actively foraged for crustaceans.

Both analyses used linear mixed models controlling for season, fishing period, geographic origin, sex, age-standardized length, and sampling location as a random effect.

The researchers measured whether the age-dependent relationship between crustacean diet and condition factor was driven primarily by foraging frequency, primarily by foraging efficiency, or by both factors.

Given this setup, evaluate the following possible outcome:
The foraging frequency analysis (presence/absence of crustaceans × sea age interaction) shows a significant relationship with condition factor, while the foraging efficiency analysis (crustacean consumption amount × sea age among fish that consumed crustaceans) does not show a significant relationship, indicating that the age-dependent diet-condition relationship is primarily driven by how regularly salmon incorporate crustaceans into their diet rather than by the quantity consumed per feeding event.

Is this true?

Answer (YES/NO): NO